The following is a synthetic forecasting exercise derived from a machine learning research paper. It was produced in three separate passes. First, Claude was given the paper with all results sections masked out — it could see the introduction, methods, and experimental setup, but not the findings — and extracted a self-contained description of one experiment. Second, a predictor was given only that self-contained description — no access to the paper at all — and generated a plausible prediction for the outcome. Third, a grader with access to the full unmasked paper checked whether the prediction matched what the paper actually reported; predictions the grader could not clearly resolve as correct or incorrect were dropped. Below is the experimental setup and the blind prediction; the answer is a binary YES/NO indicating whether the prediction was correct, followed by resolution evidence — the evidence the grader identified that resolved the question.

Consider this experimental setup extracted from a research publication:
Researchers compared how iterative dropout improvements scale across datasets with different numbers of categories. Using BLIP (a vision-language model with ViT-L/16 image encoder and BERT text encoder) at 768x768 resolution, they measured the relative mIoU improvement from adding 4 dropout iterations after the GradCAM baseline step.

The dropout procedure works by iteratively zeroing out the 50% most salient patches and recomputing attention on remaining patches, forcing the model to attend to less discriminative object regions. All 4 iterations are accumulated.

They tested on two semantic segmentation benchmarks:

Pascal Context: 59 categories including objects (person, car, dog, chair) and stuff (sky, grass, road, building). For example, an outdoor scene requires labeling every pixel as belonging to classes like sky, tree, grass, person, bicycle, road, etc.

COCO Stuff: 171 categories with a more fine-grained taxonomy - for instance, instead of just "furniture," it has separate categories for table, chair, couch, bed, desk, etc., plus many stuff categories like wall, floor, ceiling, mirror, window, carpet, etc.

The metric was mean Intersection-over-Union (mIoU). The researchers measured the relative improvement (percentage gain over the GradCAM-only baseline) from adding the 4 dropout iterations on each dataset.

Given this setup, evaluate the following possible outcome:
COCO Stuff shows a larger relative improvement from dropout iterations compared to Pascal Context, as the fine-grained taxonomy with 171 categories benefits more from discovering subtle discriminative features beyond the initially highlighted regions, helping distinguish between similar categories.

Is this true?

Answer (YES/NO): NO